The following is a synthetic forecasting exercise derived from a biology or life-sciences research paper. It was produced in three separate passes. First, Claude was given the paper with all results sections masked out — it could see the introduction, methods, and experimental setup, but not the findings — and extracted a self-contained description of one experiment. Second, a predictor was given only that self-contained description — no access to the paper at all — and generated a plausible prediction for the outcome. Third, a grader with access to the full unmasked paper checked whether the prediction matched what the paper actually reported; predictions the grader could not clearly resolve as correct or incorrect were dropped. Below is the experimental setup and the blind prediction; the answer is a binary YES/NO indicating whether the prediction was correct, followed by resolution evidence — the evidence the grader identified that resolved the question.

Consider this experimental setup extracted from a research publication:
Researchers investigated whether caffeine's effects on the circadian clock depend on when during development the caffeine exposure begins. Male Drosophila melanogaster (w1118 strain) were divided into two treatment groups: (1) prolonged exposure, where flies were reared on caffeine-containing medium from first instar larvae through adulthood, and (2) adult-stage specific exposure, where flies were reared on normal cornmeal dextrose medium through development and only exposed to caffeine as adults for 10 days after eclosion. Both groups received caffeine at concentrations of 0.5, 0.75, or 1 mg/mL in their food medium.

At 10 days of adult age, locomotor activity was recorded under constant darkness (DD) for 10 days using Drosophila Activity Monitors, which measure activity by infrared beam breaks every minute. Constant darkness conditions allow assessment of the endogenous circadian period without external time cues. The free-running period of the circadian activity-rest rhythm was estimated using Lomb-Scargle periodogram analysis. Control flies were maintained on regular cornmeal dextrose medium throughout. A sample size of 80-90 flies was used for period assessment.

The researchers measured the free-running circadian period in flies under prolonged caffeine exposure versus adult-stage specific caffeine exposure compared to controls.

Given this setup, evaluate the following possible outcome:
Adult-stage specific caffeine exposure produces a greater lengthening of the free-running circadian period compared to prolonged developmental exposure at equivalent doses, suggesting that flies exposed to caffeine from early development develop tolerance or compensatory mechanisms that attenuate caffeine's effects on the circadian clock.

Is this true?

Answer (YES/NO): NO